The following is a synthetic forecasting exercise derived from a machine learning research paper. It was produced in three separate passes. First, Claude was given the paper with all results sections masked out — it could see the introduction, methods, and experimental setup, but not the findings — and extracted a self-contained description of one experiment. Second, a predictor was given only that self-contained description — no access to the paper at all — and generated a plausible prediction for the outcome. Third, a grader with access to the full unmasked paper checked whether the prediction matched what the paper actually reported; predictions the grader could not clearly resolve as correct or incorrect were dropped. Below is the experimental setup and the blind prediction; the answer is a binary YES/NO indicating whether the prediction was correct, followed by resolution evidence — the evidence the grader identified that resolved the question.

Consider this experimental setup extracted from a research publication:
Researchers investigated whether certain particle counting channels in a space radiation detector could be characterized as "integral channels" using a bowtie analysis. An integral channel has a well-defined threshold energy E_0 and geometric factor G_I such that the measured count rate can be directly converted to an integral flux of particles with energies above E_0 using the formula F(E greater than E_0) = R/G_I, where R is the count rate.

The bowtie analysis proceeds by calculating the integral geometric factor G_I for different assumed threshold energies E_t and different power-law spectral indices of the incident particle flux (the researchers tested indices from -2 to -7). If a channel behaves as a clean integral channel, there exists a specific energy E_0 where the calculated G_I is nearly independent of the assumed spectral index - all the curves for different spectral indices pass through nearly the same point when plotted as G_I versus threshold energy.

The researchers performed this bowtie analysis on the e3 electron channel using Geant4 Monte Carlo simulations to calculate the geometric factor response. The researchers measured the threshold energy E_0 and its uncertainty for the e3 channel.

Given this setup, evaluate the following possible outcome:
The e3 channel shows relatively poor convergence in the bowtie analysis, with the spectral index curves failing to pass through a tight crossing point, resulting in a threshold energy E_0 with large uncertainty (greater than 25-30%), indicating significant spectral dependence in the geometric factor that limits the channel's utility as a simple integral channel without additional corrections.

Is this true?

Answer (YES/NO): NO